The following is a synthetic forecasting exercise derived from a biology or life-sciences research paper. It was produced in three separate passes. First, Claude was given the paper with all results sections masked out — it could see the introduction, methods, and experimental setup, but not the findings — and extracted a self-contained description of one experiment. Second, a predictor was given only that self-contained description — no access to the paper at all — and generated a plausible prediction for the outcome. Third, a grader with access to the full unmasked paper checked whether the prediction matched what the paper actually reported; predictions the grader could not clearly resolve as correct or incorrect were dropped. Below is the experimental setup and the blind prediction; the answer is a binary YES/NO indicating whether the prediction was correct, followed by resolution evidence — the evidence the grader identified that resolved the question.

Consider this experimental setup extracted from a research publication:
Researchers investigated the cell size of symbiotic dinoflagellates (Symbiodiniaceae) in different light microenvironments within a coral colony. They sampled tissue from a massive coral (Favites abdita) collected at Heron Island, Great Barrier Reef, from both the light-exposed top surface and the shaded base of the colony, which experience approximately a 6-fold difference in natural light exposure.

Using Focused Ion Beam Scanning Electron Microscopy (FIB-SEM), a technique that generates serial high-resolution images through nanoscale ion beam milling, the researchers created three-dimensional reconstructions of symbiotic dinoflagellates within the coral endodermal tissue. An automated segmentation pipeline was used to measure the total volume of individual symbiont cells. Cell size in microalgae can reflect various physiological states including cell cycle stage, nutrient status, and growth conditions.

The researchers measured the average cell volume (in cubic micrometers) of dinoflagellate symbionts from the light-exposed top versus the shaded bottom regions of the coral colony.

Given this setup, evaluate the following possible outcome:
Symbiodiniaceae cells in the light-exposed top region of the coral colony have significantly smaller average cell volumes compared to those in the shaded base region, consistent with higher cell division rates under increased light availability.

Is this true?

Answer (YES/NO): NO